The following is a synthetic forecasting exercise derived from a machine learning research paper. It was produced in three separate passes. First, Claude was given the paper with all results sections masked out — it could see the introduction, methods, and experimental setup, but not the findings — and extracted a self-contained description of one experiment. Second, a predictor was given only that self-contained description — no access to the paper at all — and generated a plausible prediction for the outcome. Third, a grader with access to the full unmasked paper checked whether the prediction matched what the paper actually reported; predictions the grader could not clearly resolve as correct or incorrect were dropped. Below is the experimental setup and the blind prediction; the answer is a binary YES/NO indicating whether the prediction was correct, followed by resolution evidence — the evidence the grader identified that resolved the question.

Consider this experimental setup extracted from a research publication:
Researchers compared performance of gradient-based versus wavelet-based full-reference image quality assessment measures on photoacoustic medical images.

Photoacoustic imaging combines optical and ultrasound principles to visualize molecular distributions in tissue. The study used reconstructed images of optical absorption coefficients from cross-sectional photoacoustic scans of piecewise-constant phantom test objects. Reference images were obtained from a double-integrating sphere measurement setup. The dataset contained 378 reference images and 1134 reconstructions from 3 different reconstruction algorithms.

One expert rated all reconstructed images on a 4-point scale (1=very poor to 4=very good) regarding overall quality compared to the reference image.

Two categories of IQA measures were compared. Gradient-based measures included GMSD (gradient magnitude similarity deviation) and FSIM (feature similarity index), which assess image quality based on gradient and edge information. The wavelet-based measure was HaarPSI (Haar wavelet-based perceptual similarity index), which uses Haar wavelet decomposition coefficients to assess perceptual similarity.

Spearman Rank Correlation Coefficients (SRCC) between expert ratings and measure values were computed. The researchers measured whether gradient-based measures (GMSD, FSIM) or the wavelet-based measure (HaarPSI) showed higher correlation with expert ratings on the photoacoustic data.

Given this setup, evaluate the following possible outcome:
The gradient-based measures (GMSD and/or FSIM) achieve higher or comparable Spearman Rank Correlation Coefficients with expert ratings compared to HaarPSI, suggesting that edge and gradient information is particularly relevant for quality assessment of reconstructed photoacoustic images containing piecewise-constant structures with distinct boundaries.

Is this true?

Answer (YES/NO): NO